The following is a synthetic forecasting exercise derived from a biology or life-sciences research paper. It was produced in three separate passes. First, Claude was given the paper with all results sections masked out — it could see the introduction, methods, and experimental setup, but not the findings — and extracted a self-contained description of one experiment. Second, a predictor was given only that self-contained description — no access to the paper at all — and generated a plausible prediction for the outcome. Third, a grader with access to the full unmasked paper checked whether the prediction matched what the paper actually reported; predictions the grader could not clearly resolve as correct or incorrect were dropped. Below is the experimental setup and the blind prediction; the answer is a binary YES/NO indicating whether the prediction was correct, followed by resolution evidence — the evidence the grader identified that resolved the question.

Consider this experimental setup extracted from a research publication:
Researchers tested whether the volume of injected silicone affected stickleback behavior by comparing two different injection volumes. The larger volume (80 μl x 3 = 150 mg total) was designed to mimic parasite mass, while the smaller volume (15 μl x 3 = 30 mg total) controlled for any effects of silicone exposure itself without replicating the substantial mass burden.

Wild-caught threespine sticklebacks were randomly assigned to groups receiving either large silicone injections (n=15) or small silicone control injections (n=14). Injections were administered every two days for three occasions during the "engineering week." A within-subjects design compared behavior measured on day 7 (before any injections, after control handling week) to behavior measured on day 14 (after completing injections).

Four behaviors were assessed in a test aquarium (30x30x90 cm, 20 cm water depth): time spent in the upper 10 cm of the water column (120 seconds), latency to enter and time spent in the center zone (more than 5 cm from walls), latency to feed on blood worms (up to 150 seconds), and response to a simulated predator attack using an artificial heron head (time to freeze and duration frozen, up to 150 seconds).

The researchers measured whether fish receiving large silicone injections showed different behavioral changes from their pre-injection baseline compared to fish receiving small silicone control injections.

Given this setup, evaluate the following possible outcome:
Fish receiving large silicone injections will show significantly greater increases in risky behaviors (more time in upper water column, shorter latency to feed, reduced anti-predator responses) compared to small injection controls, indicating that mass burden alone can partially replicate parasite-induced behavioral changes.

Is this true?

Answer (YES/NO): NO